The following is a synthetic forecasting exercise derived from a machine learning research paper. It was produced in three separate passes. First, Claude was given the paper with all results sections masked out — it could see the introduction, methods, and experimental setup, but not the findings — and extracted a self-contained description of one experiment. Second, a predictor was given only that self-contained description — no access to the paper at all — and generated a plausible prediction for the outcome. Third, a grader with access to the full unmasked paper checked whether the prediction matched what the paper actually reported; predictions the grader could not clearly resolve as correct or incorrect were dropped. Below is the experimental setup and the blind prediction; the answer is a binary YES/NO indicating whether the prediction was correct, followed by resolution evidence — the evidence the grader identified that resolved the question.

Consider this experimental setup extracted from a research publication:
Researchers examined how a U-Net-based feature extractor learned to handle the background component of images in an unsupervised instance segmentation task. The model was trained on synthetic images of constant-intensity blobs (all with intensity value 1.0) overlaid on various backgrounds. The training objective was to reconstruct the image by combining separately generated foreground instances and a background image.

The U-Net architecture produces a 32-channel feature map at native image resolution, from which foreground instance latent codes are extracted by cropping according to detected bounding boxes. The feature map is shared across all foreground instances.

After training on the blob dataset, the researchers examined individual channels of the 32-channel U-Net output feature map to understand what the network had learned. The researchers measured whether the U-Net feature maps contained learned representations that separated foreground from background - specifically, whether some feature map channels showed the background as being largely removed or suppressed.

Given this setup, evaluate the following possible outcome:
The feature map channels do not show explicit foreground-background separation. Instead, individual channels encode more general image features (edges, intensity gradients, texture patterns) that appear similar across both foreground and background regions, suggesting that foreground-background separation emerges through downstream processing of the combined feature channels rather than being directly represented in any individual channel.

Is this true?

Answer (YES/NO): NO